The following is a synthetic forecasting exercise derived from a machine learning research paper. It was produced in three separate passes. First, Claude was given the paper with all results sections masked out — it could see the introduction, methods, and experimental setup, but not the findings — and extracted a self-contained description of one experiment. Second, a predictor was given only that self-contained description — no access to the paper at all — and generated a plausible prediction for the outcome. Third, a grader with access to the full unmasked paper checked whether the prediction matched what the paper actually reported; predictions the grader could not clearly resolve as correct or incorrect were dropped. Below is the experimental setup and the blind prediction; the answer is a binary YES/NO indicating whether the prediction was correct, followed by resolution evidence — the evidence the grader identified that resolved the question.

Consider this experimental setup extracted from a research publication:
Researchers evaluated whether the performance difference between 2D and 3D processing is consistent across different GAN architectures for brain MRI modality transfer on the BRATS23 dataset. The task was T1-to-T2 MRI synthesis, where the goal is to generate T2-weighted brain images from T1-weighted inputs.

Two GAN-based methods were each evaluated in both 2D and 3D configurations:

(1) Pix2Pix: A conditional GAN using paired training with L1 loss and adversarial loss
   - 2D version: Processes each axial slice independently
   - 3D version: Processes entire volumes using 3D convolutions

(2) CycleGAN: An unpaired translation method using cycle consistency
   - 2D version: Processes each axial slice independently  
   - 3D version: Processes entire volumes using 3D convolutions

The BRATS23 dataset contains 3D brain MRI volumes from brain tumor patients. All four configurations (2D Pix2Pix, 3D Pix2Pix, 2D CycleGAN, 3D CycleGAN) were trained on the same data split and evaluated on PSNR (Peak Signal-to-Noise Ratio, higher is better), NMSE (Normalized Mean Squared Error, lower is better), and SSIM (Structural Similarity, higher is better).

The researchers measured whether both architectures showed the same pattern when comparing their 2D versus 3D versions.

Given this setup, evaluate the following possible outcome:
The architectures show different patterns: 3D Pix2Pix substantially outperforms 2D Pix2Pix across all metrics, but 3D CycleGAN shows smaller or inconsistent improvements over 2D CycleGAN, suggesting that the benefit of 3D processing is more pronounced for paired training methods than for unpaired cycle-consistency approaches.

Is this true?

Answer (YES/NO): NO